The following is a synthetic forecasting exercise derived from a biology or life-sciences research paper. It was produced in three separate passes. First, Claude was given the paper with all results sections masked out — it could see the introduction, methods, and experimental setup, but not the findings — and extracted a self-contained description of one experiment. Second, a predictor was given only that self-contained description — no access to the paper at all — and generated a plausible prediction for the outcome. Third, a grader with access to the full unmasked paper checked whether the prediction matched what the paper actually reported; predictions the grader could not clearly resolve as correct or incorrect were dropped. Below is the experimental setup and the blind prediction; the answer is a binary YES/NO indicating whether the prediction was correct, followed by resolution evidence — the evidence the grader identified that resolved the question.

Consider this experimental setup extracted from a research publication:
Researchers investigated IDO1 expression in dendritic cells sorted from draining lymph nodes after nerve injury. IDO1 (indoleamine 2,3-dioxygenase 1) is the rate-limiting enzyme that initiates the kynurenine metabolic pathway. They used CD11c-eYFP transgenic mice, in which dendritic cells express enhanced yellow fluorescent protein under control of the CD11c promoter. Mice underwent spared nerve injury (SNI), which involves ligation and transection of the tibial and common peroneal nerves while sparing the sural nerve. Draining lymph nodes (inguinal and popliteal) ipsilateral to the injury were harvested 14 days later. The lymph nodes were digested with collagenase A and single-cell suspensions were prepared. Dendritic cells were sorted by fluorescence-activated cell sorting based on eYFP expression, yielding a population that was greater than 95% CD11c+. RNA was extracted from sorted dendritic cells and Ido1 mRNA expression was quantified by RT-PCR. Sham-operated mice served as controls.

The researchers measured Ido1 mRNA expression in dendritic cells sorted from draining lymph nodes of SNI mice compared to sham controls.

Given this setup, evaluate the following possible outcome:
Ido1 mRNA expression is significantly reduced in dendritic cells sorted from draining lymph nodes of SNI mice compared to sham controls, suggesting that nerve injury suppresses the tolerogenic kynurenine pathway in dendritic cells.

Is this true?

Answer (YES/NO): NO